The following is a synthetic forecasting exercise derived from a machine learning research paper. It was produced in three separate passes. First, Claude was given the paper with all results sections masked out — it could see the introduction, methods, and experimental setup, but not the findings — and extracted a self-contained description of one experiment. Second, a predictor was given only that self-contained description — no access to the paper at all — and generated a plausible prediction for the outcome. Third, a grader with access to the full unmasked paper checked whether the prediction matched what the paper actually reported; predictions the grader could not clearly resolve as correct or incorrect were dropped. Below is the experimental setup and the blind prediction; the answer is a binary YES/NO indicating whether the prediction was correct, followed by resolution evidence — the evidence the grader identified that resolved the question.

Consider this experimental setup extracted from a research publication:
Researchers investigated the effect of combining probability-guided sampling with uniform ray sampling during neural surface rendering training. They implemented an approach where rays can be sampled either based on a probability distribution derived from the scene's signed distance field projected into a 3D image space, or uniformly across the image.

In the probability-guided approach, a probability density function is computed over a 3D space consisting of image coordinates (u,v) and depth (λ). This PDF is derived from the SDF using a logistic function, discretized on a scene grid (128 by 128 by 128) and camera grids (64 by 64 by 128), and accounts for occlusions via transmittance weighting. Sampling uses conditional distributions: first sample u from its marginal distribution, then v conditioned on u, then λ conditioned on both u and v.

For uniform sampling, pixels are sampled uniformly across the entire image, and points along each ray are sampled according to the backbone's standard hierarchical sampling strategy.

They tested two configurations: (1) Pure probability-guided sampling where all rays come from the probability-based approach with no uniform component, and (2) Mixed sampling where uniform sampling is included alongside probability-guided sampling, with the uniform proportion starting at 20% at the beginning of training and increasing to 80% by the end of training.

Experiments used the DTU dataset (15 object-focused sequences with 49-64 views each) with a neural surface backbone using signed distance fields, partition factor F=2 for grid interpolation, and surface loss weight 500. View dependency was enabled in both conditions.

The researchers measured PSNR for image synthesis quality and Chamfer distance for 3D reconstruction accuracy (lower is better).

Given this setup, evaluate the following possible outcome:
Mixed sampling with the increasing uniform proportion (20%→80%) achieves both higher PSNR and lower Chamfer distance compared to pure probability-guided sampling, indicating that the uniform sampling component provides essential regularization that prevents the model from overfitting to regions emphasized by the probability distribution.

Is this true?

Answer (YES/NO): NO